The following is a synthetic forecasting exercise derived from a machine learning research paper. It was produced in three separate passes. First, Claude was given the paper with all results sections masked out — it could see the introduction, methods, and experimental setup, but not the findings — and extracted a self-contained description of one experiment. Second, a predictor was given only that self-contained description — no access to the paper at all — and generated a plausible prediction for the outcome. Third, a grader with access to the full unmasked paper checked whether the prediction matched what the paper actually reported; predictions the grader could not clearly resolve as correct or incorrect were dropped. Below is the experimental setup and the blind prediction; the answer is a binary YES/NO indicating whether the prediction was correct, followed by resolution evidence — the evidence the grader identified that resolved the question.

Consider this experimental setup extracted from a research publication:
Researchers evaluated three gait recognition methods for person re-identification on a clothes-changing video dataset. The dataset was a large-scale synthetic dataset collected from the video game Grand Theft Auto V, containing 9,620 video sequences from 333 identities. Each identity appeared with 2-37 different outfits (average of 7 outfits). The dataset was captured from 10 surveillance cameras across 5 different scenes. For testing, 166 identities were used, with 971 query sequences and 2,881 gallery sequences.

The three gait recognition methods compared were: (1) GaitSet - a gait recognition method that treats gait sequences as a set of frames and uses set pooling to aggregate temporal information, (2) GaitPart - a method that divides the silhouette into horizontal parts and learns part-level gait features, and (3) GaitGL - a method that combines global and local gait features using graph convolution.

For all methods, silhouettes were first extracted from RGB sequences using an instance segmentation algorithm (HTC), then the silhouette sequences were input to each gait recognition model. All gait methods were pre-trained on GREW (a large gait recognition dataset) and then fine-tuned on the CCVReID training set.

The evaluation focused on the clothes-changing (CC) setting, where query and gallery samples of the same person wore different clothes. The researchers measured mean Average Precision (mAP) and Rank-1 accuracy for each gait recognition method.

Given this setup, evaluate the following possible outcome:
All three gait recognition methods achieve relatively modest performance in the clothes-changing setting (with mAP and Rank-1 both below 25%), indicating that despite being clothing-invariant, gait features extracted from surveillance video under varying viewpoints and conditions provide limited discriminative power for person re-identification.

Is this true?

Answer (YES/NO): YES